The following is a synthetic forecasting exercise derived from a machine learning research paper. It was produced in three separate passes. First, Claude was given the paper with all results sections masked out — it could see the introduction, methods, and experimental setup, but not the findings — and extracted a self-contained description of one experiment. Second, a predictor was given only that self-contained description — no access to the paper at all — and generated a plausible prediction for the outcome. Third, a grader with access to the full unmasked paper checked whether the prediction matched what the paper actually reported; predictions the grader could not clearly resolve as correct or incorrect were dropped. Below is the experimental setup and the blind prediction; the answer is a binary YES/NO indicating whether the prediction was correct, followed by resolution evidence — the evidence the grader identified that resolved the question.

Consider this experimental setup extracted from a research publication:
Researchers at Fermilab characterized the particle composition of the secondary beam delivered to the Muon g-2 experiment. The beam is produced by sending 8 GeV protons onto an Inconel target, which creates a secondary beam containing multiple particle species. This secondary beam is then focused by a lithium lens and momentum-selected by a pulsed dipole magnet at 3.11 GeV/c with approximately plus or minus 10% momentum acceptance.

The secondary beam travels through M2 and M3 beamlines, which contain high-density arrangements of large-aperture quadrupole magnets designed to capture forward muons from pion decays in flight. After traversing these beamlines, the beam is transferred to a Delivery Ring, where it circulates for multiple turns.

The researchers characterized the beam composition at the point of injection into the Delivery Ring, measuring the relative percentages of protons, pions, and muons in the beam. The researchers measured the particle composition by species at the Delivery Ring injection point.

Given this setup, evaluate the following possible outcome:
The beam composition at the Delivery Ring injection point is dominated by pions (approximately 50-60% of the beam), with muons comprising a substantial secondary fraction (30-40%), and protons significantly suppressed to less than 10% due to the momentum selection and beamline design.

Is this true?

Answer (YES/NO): NO